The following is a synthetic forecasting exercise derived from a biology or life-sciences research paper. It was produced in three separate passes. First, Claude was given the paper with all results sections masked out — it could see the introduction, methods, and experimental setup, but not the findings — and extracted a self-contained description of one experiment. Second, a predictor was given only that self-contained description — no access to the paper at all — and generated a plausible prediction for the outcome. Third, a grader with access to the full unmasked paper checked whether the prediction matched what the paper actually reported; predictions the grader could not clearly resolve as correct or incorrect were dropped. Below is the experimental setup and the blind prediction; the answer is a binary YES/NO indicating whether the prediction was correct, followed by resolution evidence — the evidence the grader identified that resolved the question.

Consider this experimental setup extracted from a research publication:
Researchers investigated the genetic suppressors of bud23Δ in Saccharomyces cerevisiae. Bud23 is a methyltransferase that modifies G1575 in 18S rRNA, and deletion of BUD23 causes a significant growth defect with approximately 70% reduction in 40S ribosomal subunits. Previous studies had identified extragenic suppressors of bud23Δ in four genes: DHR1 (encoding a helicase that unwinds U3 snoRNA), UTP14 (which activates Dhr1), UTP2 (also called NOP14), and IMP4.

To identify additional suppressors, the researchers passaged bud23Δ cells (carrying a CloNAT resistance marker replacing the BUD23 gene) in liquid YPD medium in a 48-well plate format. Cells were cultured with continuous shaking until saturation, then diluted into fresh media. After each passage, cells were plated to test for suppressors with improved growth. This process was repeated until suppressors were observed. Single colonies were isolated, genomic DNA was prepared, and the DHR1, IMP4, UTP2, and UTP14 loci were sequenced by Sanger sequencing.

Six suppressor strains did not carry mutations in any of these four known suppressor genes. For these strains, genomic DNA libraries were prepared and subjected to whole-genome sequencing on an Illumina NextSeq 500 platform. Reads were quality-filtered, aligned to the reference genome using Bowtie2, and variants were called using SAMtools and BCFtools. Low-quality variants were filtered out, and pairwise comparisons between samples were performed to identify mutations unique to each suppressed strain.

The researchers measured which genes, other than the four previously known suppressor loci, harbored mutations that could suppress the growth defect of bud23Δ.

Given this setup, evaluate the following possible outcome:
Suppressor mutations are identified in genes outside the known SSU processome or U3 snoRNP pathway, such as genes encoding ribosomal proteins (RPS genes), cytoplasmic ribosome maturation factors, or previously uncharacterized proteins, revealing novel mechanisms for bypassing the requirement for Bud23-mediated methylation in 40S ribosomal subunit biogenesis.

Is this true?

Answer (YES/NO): NO